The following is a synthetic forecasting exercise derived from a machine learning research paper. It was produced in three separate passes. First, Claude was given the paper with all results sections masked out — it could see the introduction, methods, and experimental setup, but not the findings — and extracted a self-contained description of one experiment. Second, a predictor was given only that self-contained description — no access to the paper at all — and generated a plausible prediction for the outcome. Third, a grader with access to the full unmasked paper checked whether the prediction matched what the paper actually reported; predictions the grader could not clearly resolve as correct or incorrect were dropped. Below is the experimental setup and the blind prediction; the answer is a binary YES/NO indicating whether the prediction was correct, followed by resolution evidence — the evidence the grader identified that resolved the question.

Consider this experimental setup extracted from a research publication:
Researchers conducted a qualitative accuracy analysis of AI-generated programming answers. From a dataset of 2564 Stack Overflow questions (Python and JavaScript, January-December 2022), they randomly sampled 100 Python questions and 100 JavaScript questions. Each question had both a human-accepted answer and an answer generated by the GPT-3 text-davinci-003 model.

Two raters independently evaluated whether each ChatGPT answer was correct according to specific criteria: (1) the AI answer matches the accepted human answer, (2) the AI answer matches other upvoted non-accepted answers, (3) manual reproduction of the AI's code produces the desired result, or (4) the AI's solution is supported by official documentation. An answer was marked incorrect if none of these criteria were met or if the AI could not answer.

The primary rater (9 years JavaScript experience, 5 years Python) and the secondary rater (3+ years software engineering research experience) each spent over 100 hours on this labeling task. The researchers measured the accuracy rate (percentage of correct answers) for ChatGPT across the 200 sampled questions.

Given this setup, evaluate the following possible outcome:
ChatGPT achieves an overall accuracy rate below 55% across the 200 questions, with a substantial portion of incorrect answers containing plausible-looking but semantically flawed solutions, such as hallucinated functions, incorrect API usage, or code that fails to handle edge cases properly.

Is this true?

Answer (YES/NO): NO